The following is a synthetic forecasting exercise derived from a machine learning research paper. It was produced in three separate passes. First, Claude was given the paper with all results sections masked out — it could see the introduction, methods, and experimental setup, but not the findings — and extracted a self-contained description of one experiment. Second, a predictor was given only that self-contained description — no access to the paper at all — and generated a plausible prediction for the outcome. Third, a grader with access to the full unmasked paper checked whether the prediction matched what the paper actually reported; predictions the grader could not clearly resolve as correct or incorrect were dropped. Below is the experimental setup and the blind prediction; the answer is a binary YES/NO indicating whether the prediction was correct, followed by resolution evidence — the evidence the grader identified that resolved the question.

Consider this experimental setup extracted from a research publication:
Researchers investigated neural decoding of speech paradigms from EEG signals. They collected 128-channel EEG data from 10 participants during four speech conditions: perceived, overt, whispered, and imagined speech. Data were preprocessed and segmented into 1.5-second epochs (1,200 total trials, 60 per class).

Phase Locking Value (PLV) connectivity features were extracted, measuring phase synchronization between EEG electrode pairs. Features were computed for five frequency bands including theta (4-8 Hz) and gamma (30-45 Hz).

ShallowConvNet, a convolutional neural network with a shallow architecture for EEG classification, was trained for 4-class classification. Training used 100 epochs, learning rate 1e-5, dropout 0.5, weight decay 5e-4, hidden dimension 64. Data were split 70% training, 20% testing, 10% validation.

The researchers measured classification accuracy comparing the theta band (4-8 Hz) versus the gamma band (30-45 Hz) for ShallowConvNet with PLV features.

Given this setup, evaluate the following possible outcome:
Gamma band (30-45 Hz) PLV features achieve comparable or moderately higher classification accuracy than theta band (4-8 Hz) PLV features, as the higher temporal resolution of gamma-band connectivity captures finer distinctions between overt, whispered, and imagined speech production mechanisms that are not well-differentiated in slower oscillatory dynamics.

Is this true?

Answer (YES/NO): NO